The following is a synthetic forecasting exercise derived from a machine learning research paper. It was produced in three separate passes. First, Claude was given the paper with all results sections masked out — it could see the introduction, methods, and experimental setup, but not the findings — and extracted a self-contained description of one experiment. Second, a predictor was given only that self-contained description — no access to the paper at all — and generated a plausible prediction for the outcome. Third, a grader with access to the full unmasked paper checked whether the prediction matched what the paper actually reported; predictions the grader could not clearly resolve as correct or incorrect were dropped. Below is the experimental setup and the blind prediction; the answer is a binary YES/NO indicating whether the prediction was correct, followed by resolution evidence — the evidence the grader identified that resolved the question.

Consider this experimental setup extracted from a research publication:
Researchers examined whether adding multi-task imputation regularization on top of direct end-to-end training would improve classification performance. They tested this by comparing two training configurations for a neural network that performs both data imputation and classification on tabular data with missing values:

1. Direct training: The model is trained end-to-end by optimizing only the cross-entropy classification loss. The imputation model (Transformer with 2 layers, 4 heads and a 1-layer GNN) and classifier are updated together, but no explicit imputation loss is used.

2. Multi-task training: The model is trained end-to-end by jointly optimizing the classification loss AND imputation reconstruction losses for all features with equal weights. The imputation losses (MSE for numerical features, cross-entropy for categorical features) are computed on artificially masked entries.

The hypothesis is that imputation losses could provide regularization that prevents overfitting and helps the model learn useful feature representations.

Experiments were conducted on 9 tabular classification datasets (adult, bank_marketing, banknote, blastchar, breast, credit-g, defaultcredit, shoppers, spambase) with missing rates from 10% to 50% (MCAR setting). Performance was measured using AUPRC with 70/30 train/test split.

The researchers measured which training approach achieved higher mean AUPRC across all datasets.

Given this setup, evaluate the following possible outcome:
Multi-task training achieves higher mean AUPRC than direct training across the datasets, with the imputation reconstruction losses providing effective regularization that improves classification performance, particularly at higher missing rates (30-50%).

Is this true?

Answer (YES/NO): NO